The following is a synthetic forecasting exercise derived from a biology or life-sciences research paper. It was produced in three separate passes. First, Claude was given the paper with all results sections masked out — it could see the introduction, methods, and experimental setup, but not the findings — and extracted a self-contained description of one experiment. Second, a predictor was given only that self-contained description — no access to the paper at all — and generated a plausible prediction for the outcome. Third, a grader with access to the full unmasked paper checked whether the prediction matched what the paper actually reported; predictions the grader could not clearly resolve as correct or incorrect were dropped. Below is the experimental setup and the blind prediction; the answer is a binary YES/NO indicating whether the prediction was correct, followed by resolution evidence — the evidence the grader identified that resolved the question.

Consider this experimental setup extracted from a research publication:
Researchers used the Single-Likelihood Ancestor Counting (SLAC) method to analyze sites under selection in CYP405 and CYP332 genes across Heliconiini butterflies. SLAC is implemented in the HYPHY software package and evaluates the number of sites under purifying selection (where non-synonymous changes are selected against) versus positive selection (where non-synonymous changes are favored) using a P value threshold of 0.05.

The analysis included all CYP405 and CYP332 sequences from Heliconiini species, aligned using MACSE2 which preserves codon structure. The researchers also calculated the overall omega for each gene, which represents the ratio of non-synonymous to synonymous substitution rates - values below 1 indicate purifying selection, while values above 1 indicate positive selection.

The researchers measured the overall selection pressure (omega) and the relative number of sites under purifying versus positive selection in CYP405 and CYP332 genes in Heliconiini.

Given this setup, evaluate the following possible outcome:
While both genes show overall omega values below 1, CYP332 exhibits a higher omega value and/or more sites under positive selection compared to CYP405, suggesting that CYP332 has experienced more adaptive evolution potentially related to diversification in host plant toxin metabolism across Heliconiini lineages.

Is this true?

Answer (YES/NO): NO